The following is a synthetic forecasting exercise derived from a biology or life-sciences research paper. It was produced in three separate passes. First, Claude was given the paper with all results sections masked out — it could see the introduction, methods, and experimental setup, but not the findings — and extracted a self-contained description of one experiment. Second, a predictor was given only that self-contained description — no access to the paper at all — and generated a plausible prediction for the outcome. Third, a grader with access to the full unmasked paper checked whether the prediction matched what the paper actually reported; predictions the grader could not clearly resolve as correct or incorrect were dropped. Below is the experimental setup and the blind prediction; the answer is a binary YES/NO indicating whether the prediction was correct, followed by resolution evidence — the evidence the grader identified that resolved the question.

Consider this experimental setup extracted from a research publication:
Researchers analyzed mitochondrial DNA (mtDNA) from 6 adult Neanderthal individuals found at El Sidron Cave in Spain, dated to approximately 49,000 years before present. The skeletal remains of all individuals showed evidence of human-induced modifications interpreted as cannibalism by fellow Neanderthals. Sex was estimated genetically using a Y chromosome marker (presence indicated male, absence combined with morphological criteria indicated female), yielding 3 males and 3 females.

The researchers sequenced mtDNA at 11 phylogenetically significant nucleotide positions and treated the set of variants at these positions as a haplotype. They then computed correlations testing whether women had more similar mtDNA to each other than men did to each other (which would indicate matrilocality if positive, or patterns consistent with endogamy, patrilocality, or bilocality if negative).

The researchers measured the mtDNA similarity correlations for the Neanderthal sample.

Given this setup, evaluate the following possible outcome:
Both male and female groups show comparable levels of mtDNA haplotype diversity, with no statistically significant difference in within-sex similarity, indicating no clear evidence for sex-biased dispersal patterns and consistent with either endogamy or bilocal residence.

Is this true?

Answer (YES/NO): NO